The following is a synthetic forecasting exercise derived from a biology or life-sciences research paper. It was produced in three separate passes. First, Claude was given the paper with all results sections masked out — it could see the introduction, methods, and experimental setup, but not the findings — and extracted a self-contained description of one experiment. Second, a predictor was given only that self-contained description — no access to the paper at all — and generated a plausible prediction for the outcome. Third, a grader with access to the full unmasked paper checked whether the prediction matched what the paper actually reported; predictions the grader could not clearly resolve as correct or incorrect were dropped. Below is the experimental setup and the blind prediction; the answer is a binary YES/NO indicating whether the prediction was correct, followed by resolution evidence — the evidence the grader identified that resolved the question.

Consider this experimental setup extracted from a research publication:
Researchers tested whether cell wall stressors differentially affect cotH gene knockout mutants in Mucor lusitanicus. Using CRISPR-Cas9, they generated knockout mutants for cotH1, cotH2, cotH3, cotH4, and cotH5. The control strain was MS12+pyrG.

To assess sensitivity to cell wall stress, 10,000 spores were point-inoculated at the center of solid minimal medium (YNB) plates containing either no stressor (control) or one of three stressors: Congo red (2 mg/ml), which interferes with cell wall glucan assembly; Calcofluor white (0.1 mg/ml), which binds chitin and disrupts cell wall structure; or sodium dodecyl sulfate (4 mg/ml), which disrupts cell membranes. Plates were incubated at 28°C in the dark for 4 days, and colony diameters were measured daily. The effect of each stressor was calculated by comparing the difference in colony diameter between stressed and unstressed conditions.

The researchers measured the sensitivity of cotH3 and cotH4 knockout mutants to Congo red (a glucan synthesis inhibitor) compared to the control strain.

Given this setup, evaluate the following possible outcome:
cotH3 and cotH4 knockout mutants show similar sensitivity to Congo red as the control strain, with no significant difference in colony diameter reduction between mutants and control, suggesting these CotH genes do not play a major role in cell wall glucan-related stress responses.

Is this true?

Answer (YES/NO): NO